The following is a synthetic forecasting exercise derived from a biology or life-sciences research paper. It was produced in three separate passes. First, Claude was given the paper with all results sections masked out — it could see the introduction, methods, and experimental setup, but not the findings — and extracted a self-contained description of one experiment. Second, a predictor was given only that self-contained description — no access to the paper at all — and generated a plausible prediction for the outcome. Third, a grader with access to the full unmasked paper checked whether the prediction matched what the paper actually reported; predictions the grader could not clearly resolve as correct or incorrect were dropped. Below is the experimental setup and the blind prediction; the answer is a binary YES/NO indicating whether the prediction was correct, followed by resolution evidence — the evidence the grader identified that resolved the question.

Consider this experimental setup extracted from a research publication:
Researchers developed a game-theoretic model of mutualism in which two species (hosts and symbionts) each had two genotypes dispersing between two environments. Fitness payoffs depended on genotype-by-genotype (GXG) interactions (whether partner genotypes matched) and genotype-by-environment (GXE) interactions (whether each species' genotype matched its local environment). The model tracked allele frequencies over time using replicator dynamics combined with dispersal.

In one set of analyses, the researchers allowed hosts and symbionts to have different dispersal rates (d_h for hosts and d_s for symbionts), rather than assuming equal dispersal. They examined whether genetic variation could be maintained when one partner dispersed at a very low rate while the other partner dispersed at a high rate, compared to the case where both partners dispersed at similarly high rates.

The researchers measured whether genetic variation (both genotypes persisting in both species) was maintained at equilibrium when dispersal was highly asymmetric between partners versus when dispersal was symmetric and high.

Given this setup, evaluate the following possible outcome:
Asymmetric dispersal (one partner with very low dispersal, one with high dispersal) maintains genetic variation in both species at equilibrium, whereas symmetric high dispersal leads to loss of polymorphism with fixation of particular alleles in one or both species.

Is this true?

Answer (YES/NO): NO